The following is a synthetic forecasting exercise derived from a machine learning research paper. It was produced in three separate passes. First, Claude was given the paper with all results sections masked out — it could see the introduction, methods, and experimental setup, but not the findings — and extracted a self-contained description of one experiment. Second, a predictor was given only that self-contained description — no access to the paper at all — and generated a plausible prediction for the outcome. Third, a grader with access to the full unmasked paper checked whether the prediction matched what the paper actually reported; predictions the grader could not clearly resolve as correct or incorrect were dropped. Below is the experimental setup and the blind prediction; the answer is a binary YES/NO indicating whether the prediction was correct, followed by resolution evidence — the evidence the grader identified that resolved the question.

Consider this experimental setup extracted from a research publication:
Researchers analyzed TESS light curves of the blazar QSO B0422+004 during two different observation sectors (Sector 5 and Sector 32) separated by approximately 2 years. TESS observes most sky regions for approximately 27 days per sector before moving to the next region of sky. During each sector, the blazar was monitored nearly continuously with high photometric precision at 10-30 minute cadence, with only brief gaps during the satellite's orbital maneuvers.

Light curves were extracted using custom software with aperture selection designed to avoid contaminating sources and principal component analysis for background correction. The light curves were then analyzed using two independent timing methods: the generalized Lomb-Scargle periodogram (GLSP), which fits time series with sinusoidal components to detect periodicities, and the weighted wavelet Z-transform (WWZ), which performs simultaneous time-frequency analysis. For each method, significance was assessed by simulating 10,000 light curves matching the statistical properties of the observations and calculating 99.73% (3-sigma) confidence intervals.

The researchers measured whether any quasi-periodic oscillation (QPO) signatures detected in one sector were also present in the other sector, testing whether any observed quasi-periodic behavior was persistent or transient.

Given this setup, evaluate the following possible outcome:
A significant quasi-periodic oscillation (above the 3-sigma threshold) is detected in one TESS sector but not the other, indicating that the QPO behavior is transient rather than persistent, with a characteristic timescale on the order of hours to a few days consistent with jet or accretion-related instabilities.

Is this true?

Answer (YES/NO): NO